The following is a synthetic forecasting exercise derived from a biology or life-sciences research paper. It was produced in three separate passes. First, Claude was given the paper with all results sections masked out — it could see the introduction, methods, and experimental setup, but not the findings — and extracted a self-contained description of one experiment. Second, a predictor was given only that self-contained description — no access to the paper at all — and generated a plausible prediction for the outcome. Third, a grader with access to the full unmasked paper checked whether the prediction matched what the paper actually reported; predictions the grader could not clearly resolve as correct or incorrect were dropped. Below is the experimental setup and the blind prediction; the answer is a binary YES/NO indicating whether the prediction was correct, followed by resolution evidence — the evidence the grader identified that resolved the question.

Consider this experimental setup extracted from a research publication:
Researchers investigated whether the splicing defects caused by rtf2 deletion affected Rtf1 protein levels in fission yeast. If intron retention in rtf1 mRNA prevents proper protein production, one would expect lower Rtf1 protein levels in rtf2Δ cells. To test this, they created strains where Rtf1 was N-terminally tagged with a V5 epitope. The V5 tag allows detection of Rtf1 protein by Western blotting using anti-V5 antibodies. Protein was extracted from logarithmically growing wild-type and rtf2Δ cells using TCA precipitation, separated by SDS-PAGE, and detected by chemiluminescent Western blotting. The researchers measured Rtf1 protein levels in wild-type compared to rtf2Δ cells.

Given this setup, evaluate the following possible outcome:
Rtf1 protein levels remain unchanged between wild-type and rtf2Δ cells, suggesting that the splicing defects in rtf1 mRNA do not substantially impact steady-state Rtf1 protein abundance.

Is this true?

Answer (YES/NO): YES